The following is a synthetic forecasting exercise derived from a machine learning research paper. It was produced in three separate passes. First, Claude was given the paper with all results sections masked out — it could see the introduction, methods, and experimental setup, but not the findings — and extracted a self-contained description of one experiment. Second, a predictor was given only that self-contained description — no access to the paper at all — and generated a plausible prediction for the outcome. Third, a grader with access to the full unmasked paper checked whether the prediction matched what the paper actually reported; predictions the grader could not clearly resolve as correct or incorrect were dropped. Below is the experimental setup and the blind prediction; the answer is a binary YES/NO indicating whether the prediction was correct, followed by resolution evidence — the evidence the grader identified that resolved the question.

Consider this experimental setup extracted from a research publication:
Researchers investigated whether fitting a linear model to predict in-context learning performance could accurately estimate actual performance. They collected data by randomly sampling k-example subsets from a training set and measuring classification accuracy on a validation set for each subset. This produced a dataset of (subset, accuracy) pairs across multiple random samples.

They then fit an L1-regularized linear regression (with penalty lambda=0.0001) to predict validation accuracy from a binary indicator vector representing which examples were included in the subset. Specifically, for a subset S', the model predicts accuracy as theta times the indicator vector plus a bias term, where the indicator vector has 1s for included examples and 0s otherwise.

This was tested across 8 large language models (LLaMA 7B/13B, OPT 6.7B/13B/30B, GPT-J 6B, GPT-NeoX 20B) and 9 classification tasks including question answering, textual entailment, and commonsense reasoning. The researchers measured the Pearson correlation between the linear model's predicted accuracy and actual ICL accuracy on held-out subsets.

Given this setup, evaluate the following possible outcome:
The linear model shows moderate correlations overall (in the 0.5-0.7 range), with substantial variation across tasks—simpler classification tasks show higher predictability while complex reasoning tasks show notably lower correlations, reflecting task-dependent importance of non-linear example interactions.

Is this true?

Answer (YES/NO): NO